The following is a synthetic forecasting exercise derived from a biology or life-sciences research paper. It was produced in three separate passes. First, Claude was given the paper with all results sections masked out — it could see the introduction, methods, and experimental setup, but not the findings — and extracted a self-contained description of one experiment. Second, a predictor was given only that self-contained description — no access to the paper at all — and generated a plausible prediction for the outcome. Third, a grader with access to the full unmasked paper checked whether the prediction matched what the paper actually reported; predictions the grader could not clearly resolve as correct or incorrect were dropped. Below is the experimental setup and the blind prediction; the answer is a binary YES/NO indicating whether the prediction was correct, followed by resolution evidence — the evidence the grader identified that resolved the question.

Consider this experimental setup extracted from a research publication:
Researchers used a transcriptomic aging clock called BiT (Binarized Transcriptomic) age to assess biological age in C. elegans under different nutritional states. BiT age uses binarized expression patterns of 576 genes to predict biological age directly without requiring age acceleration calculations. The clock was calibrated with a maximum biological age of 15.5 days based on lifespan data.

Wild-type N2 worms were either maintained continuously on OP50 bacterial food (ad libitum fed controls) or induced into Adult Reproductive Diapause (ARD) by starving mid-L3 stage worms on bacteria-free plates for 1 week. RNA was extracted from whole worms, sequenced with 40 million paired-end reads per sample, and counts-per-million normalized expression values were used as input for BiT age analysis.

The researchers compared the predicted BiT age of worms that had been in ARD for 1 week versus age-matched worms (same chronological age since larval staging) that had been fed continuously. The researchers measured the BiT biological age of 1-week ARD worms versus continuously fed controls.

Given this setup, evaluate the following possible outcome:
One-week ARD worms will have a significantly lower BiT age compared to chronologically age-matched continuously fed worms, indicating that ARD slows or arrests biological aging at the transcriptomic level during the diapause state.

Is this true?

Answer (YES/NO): YES